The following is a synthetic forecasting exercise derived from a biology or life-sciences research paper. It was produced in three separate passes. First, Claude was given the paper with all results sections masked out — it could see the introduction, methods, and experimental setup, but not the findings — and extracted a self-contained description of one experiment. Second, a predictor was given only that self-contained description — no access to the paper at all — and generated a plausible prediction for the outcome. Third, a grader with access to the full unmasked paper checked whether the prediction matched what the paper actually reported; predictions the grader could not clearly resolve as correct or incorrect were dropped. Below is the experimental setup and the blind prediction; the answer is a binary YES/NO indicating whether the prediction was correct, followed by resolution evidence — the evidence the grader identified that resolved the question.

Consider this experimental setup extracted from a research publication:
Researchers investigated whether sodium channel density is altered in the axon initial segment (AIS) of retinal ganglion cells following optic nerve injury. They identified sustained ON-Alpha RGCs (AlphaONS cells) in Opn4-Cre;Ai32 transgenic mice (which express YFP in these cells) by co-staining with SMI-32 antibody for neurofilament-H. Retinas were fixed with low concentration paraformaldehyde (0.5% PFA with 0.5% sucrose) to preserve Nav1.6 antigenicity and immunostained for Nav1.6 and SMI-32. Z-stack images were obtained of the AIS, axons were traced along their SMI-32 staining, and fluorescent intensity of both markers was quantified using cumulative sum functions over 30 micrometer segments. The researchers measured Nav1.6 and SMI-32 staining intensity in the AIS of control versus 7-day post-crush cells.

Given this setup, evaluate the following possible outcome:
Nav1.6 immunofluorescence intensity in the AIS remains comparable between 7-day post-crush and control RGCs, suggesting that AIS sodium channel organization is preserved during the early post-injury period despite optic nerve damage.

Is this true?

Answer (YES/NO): NO